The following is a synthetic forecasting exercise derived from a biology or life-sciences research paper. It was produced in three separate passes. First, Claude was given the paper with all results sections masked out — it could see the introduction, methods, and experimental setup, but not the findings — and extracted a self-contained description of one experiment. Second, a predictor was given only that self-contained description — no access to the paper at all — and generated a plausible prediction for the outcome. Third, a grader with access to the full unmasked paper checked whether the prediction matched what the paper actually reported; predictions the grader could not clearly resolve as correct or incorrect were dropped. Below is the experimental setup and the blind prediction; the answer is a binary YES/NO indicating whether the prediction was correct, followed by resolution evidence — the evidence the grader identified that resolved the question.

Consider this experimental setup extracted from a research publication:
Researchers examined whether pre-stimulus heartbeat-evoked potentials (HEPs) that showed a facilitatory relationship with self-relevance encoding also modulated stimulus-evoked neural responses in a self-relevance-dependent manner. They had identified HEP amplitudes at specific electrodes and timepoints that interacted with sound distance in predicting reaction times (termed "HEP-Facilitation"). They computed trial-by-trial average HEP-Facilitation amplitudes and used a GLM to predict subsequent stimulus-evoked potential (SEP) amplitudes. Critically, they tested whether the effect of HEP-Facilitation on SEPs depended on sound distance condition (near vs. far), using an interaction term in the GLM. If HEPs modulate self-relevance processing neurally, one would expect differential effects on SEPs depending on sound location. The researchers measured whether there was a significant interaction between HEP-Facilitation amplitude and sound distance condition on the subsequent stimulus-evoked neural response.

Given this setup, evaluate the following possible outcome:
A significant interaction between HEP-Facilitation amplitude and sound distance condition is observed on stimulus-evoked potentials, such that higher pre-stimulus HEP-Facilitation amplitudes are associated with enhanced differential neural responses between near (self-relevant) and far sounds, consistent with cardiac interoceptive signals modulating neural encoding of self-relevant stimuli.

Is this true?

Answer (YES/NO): YES